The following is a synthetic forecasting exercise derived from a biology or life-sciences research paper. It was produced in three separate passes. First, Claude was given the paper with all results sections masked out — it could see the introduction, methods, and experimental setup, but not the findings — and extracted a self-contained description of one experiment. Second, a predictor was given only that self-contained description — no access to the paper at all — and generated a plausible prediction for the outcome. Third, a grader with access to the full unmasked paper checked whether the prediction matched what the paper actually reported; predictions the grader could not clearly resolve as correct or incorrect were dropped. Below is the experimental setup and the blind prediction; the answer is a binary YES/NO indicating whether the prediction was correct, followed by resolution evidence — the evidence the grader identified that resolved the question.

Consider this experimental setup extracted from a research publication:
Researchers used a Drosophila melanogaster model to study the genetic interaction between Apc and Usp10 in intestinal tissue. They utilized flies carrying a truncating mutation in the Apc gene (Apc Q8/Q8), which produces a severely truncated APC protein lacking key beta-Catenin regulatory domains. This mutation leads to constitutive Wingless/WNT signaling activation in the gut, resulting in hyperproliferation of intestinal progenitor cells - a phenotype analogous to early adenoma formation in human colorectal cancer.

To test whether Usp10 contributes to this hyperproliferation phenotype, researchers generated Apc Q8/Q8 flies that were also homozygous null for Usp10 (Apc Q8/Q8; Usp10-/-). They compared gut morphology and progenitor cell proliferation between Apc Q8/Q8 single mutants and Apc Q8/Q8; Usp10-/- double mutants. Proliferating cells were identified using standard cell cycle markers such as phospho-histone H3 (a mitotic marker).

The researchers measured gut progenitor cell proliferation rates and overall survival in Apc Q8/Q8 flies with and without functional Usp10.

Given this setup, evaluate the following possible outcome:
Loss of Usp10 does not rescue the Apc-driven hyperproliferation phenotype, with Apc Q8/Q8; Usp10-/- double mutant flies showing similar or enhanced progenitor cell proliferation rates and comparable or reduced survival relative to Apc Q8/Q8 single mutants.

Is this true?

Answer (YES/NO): NO